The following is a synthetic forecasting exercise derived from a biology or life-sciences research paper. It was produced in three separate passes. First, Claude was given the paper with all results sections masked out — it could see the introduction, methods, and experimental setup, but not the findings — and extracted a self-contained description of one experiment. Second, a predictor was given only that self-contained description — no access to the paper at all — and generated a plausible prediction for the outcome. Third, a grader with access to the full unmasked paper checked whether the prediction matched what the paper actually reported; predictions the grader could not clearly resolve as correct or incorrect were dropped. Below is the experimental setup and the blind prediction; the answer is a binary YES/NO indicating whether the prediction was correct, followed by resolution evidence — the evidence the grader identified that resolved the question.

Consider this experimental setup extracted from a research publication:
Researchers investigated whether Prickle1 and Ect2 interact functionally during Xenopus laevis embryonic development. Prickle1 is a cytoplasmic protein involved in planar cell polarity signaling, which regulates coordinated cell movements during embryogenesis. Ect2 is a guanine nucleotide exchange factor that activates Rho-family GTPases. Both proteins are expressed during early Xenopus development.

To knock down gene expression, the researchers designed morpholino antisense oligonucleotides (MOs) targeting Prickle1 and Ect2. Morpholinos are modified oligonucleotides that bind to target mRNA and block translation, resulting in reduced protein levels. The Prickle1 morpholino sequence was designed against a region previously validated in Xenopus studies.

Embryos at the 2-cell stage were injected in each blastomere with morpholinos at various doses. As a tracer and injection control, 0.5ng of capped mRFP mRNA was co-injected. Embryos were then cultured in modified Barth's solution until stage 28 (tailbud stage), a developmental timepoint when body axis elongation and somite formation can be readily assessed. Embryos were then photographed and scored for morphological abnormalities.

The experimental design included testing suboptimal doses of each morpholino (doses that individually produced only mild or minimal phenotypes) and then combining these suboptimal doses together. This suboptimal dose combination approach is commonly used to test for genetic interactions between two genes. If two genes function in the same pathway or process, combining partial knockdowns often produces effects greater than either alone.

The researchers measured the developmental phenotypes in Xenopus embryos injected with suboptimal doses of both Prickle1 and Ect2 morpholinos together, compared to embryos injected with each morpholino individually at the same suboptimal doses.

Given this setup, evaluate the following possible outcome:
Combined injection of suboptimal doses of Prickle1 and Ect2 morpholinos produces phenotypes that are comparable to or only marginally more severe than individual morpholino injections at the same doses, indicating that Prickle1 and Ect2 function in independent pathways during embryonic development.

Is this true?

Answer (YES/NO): NO